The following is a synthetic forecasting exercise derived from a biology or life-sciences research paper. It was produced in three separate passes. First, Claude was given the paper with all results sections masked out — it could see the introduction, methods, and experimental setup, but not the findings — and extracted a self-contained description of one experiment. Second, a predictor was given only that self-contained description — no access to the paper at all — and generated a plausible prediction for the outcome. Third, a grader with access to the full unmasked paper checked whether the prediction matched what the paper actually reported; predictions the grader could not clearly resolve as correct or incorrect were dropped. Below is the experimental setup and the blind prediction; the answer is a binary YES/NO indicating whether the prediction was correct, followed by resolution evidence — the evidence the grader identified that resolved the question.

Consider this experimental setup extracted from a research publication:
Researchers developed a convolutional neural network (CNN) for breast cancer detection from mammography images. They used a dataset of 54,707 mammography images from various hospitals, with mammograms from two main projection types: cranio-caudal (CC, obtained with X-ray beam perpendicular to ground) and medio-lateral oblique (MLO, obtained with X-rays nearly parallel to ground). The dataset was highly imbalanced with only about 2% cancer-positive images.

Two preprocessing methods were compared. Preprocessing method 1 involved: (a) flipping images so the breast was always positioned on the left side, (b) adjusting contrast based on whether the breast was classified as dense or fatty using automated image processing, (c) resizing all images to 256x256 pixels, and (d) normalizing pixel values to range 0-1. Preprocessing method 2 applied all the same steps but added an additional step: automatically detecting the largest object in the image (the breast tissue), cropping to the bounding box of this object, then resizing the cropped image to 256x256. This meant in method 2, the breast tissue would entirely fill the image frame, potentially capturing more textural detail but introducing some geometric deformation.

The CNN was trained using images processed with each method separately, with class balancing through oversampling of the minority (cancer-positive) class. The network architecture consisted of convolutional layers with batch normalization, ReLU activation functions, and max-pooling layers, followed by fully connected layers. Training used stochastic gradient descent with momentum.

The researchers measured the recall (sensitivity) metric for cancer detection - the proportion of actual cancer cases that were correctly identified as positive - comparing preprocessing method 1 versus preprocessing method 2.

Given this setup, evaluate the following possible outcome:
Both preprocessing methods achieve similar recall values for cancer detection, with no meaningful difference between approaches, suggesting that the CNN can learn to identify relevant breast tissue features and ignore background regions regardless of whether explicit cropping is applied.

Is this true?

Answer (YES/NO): NO